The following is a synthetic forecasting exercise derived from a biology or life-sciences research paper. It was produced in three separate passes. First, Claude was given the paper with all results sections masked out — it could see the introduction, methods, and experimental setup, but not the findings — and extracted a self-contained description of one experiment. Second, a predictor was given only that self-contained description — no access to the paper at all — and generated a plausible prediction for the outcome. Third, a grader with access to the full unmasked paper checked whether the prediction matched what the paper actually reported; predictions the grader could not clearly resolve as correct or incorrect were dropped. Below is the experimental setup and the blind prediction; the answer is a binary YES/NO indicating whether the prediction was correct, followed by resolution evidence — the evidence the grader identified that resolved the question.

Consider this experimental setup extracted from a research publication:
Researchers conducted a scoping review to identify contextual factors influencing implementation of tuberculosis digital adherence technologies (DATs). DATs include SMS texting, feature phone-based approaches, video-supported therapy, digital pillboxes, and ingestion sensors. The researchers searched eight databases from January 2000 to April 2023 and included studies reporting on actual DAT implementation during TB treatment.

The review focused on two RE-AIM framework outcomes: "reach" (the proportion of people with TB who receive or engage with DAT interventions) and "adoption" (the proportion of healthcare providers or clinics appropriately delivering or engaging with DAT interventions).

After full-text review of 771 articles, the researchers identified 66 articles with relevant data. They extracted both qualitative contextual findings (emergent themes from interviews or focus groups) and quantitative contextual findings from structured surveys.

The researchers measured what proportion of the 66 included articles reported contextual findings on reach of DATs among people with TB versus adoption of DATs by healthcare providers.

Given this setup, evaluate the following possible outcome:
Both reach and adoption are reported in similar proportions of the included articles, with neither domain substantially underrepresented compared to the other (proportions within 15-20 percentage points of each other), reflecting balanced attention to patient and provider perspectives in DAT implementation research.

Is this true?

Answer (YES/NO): NO